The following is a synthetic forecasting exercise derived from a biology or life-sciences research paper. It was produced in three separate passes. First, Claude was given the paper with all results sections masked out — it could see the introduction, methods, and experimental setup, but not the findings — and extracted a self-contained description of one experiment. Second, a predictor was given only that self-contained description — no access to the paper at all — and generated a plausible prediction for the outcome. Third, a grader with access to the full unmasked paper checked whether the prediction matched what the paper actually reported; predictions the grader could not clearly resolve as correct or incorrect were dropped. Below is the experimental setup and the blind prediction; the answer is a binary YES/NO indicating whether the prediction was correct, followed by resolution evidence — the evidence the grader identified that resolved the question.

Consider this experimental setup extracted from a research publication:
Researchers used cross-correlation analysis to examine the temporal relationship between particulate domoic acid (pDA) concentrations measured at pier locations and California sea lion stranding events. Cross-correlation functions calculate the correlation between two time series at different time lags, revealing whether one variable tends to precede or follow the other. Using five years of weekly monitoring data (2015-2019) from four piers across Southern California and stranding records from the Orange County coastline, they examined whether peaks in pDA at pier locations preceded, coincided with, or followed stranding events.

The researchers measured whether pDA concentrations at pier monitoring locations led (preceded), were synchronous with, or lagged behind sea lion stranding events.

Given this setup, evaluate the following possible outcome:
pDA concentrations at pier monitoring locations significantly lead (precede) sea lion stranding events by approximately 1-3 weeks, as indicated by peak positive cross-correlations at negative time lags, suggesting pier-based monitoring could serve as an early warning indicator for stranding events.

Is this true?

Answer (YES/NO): NO